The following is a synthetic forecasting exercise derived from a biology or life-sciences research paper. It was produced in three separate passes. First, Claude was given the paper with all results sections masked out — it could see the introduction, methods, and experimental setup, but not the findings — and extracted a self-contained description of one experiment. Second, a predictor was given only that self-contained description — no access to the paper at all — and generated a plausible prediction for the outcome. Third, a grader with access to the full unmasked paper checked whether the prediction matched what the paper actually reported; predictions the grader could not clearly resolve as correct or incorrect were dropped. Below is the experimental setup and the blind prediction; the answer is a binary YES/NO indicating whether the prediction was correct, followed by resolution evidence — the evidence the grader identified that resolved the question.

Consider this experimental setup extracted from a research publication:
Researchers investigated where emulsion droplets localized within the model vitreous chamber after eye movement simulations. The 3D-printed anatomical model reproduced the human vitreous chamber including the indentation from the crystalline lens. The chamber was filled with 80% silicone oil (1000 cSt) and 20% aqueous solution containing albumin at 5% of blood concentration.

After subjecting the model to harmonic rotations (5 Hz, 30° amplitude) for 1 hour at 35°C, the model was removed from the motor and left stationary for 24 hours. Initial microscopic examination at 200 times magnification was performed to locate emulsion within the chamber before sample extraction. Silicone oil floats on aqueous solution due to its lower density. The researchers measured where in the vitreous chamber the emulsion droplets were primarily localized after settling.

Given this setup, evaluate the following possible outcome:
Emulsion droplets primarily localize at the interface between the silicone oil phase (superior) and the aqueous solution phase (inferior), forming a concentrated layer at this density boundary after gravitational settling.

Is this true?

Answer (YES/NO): NO